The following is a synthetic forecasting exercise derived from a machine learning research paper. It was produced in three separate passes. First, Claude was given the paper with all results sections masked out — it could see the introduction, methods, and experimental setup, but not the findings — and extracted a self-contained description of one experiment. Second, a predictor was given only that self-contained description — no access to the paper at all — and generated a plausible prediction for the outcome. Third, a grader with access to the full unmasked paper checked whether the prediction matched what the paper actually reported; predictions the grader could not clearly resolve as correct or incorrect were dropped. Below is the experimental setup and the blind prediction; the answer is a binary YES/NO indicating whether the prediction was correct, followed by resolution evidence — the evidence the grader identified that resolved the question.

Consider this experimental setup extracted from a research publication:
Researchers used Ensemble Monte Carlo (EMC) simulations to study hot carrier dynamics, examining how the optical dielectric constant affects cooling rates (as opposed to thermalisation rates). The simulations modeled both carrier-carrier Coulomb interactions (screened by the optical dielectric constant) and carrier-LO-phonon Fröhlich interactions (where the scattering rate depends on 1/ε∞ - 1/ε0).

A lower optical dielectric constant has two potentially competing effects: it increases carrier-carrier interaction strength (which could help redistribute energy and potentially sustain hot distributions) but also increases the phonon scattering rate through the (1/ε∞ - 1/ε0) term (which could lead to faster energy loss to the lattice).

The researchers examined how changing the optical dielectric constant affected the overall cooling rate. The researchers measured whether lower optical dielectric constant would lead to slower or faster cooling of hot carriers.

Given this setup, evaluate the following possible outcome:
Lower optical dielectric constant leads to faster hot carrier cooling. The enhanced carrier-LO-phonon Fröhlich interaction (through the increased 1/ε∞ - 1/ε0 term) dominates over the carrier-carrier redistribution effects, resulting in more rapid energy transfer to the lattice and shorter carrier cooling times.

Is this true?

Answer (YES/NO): YES